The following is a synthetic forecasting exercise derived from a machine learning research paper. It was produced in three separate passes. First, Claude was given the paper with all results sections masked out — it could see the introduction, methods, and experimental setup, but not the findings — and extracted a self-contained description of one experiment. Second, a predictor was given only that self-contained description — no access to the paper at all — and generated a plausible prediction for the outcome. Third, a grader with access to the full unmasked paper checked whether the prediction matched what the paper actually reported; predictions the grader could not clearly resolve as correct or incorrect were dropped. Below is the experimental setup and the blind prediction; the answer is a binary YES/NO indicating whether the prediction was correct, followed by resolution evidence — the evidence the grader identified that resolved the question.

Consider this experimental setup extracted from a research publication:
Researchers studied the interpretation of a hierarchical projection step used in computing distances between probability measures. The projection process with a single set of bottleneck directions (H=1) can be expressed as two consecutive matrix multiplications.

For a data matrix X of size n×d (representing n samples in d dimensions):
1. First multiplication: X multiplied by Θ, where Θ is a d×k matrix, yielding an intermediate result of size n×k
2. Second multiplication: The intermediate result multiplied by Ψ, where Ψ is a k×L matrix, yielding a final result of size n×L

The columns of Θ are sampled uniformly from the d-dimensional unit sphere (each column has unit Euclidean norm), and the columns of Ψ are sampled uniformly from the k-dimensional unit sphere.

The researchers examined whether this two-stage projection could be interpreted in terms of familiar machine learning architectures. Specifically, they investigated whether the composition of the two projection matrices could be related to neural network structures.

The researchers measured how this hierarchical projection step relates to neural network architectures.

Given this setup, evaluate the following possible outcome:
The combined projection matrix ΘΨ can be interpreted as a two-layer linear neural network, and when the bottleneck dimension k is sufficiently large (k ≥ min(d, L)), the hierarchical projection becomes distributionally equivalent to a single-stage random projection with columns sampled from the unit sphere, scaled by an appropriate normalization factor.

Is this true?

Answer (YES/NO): NO